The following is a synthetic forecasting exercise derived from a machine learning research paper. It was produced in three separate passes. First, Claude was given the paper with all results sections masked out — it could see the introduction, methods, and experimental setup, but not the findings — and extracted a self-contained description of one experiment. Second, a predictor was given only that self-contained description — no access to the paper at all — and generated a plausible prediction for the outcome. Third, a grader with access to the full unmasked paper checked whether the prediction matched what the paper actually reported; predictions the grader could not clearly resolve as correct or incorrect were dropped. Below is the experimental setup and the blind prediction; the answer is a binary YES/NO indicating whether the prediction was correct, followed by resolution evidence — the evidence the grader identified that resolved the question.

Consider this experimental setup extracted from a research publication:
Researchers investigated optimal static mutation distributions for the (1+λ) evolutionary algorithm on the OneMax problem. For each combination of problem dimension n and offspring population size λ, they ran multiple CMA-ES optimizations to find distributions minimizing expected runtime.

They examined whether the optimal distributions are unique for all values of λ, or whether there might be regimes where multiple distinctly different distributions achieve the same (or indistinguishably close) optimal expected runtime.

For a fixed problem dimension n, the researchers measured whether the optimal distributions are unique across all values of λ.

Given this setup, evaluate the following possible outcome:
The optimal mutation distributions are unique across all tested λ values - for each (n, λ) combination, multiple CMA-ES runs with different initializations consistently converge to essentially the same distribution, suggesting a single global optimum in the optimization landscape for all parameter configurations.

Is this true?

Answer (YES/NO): NO